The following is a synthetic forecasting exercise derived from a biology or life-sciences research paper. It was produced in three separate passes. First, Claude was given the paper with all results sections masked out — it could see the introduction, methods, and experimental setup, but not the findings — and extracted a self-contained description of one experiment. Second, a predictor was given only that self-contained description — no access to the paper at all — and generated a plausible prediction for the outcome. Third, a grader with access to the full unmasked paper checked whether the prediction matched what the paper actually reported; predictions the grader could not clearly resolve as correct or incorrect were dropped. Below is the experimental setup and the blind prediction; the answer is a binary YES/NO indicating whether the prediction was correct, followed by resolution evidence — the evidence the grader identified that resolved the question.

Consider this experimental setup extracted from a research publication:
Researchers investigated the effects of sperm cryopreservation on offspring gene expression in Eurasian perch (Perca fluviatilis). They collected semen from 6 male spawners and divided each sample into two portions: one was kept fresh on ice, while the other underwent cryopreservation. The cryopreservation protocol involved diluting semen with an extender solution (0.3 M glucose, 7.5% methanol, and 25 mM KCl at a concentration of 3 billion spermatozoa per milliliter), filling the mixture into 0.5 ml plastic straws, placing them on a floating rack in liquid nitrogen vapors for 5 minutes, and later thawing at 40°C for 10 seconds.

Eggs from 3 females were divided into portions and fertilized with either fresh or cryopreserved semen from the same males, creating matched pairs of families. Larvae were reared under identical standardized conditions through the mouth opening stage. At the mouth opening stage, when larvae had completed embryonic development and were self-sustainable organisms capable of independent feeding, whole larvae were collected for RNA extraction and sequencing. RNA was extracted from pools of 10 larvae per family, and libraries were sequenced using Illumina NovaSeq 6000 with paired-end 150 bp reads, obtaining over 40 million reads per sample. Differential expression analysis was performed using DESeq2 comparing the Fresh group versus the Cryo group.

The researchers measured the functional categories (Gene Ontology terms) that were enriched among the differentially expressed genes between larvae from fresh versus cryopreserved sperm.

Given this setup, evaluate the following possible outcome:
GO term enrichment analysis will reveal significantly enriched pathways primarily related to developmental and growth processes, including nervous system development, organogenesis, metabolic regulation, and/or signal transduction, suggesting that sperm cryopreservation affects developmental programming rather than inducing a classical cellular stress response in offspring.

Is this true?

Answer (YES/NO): NO